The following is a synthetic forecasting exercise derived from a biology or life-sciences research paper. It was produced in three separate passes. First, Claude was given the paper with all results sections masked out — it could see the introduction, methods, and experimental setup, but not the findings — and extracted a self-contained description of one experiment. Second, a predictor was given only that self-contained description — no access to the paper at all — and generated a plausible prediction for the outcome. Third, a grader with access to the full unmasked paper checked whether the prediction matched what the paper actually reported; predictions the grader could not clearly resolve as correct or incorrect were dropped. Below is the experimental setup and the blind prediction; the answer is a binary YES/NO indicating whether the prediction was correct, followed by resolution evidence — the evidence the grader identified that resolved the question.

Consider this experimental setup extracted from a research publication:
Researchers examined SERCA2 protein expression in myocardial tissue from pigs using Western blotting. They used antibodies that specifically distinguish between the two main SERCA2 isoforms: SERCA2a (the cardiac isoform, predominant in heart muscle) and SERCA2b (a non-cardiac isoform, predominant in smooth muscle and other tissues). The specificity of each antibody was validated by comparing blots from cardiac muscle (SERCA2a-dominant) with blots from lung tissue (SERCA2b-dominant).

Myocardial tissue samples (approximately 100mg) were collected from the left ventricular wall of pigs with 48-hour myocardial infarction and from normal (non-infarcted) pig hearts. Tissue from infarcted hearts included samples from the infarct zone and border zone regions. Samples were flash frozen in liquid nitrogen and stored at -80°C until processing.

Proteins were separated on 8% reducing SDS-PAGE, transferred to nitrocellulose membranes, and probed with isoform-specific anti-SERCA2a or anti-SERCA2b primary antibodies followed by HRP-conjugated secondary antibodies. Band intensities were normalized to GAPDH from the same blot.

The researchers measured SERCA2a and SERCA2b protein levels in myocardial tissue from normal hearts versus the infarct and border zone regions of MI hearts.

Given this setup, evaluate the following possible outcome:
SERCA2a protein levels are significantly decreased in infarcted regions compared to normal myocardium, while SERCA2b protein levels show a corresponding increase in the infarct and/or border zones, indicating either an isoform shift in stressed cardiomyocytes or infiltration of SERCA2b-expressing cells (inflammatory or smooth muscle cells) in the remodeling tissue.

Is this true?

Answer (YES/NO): YES